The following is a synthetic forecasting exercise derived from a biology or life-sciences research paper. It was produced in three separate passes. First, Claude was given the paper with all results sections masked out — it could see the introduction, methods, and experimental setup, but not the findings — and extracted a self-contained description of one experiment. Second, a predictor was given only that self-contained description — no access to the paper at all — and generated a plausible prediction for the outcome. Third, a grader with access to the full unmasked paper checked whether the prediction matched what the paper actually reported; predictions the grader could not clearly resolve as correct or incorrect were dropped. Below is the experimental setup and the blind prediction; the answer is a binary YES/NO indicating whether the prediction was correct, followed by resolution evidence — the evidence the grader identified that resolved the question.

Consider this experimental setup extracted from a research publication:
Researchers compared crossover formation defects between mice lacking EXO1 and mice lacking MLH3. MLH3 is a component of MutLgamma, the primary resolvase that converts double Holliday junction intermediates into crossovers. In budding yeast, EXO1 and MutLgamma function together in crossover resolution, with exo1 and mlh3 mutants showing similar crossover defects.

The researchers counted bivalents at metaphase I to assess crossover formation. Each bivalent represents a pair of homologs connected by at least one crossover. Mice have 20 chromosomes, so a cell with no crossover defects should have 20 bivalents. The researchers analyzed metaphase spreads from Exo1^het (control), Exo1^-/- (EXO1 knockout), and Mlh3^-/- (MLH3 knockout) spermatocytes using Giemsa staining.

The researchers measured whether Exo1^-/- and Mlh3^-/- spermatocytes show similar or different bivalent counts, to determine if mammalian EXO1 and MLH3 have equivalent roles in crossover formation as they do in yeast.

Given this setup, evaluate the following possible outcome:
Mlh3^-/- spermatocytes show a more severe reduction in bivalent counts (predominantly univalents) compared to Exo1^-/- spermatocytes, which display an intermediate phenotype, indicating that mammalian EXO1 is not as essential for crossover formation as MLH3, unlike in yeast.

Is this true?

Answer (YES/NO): YES